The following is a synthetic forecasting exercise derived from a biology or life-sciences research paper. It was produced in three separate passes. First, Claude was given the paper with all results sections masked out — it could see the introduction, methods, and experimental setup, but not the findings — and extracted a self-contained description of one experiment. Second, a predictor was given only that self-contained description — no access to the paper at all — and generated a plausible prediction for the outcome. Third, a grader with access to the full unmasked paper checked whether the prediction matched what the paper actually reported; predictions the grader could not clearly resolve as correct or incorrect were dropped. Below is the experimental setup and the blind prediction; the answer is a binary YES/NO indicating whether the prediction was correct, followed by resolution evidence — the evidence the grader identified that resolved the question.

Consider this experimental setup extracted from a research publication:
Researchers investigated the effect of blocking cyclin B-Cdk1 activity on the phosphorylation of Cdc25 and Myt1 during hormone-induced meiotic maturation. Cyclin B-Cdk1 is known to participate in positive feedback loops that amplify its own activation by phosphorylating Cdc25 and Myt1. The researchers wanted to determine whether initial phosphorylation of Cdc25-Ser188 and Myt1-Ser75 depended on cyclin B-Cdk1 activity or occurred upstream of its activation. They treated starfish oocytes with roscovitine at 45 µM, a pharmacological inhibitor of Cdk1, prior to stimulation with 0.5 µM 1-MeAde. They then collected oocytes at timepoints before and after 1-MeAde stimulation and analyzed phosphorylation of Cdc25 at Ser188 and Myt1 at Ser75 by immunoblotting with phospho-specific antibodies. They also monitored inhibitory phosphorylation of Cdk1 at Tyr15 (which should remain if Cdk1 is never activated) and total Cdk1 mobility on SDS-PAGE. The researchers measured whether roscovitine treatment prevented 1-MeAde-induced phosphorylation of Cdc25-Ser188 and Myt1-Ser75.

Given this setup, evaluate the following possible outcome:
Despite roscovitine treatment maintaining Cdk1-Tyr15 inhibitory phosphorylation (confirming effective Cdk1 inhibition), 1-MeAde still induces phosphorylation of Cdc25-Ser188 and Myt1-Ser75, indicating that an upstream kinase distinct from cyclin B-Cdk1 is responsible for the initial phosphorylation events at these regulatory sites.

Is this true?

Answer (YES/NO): YES